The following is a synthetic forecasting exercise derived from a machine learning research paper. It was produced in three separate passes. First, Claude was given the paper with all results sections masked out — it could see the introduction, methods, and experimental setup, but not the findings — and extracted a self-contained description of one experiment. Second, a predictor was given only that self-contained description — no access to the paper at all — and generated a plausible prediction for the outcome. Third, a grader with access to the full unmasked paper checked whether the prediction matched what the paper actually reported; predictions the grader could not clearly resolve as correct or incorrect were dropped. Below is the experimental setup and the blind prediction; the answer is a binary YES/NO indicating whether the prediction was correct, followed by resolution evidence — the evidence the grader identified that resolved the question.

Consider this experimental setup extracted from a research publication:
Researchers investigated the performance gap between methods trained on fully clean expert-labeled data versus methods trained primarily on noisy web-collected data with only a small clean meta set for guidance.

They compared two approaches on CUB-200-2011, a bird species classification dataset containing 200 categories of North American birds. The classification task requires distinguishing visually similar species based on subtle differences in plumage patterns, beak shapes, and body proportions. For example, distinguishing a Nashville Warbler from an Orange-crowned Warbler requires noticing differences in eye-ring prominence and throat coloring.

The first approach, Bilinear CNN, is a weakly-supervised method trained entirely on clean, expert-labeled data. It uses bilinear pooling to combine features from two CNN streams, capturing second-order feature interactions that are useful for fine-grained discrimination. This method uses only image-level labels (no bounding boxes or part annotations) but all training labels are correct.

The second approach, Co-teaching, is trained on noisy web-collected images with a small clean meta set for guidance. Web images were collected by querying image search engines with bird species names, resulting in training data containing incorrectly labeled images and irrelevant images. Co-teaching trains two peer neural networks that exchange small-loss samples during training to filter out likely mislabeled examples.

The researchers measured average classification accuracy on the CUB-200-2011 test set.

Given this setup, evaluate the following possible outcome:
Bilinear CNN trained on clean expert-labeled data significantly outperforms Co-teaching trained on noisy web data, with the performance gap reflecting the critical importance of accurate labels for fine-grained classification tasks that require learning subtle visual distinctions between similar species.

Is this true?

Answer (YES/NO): NO